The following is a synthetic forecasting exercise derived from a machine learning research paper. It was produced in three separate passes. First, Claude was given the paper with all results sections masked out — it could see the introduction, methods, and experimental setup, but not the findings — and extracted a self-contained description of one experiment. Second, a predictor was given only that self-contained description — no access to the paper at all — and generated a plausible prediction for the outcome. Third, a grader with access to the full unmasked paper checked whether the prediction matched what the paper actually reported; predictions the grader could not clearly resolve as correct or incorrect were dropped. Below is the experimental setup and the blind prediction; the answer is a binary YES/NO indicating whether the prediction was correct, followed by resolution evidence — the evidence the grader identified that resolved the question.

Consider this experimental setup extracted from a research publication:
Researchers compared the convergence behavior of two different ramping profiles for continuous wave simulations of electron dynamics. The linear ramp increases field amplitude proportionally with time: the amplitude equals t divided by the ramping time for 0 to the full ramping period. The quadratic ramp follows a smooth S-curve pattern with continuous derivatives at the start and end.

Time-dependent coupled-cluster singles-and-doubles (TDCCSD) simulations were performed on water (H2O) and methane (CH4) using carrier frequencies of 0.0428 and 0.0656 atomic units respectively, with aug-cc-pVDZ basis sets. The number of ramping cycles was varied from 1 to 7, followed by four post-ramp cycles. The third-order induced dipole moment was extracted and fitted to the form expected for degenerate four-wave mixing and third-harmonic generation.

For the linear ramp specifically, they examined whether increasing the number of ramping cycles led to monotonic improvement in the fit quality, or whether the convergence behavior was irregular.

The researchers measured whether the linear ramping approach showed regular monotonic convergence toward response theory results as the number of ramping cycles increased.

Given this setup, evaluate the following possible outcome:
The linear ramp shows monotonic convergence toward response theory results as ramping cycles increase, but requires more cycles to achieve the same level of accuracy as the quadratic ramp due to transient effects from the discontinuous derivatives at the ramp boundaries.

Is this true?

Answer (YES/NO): NO